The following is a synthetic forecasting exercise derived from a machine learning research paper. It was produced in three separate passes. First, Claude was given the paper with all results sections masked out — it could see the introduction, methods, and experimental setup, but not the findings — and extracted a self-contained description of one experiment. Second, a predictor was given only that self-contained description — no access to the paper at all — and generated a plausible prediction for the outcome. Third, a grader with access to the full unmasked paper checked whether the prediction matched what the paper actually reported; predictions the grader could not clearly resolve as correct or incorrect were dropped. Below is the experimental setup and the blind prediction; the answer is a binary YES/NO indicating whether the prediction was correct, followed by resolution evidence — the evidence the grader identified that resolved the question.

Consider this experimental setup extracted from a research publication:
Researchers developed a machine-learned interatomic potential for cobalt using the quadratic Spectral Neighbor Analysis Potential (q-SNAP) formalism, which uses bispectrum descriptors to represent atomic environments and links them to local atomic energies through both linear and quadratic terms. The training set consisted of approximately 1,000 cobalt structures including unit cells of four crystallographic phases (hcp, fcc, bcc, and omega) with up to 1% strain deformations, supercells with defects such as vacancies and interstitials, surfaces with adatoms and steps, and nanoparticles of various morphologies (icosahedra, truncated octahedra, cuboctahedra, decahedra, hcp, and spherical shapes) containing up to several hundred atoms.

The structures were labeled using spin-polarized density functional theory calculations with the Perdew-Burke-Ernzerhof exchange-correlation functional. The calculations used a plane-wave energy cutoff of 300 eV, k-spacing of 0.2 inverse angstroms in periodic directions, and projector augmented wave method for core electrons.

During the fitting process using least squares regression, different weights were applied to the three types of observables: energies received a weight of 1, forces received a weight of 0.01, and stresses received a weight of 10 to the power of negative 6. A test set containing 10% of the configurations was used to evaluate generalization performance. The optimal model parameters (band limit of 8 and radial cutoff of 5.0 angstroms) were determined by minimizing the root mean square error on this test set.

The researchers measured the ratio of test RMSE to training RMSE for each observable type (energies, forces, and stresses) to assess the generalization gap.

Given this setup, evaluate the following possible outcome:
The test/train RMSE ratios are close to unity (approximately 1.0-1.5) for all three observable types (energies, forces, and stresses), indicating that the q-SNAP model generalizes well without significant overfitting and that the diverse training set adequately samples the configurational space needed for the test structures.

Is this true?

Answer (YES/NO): NO